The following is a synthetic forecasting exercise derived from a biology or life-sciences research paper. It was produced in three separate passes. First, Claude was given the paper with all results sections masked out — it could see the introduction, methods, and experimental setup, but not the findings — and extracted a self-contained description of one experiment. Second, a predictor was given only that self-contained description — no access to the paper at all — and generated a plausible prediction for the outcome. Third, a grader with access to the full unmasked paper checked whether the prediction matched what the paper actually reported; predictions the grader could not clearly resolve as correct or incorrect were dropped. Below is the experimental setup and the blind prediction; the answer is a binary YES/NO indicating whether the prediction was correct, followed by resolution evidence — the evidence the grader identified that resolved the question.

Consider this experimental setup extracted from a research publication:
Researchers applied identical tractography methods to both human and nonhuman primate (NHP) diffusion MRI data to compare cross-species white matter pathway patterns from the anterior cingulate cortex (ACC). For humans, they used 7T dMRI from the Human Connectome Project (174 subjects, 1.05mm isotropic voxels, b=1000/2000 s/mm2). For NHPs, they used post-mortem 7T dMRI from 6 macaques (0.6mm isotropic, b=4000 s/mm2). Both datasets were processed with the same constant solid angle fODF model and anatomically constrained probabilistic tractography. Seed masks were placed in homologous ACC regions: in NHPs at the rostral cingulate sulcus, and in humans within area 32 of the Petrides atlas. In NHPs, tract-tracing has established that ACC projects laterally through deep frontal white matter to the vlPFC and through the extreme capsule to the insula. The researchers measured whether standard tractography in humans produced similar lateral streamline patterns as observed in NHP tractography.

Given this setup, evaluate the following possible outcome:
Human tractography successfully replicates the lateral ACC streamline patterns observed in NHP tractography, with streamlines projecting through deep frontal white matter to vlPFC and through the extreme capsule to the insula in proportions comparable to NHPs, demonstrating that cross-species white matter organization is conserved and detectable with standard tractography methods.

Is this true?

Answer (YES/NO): NO